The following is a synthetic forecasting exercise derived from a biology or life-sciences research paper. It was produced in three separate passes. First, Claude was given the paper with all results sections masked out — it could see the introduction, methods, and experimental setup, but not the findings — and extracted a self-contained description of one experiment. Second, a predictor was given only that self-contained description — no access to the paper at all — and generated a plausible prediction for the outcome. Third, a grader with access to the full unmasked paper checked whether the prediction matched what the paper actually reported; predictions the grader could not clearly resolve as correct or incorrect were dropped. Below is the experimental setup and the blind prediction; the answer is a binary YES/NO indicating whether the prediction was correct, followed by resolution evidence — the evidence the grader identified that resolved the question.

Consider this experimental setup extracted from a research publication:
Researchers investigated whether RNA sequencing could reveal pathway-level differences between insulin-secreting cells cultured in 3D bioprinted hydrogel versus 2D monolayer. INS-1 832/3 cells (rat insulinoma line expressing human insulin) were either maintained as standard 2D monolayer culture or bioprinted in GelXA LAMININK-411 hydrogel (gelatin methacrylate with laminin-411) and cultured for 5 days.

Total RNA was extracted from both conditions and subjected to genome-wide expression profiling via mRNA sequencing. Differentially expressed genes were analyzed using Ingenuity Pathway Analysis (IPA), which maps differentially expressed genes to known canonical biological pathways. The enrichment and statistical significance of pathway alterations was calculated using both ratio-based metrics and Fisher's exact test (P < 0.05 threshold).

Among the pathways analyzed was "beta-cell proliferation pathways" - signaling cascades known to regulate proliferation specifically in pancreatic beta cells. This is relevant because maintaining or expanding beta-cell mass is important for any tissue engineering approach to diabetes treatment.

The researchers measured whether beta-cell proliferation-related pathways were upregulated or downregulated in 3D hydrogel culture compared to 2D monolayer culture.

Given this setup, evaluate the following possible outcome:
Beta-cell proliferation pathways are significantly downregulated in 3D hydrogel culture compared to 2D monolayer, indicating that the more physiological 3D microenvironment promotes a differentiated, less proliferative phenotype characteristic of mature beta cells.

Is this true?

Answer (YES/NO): NO